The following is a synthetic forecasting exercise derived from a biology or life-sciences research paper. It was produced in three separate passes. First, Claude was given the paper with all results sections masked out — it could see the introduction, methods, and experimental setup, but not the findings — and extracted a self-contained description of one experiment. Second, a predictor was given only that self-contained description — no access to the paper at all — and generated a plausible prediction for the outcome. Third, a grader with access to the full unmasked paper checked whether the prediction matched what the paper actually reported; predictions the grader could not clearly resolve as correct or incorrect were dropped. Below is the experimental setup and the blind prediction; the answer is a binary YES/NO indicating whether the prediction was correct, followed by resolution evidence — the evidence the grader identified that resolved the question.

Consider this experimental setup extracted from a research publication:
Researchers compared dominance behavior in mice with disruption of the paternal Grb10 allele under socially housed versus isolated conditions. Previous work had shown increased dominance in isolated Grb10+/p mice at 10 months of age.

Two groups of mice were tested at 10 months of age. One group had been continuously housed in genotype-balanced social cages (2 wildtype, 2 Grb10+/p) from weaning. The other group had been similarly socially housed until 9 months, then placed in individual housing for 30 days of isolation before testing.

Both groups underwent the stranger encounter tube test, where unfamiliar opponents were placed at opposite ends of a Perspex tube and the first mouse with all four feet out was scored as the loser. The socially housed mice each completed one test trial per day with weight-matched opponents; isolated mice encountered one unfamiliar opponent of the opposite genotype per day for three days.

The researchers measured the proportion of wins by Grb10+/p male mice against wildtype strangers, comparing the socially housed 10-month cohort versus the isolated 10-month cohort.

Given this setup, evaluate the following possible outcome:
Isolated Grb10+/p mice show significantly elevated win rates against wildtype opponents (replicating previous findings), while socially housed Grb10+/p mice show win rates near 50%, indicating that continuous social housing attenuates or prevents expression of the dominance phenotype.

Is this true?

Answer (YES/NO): NO